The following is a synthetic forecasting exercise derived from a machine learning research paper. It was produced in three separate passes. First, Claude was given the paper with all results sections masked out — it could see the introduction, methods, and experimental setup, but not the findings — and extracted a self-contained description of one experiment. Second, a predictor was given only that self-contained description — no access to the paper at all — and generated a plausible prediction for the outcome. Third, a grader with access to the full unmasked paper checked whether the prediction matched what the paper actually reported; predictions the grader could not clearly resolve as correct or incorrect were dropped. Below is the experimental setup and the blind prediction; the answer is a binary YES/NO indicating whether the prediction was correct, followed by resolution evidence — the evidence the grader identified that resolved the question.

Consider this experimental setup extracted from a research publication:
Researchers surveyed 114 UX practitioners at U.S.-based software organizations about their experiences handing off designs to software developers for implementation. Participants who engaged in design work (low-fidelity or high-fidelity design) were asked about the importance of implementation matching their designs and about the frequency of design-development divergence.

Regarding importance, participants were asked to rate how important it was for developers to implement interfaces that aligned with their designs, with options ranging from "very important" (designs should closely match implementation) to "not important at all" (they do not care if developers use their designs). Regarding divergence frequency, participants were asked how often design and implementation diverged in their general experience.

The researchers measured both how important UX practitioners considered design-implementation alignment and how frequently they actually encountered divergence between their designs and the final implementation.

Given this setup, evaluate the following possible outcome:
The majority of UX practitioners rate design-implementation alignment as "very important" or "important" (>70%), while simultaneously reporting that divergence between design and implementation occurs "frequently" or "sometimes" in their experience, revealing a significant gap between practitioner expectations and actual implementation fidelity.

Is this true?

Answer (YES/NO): YES